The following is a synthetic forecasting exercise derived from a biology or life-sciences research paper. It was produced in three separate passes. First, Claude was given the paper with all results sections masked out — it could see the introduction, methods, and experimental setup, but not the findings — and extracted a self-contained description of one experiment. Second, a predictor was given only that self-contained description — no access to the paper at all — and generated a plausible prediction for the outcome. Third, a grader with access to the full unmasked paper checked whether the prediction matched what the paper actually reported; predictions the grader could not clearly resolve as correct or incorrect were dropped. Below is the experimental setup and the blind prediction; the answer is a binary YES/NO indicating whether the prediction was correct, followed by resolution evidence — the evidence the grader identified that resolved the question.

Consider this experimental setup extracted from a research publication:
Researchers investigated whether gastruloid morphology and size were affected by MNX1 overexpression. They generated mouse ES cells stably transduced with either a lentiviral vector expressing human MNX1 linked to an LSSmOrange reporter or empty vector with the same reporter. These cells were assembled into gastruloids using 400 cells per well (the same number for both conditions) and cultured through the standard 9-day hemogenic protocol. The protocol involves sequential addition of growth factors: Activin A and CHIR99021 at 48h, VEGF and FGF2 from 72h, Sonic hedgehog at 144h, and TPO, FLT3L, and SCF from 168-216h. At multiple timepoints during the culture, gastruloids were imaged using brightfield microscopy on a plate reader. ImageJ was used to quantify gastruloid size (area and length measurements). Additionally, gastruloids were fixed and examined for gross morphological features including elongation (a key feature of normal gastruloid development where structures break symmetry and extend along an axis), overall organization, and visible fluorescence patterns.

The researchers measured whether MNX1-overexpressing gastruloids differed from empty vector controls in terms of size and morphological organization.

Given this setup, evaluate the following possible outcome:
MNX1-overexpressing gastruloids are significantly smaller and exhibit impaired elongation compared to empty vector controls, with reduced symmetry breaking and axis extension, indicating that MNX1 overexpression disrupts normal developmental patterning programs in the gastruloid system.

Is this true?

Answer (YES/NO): NO